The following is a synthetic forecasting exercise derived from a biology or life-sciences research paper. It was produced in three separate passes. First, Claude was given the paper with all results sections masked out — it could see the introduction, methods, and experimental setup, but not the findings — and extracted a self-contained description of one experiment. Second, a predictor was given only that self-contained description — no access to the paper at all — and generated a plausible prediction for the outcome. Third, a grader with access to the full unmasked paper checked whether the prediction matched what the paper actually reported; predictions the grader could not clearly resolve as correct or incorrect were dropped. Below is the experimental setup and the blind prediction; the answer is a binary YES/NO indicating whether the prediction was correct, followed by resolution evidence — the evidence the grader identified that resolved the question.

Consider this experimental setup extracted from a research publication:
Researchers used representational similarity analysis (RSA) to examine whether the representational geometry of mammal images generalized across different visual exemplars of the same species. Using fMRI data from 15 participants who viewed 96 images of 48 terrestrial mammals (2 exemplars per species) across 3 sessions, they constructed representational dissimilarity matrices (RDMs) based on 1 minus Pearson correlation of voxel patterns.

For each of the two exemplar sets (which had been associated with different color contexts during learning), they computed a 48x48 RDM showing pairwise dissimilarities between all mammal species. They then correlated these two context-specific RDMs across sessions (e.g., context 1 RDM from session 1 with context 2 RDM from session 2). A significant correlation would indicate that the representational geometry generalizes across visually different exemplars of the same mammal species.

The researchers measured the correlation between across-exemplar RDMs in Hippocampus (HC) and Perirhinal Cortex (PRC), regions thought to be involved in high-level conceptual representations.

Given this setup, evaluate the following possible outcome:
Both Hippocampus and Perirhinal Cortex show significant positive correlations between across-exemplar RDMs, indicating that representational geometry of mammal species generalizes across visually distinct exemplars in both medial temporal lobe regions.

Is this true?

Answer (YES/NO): NO